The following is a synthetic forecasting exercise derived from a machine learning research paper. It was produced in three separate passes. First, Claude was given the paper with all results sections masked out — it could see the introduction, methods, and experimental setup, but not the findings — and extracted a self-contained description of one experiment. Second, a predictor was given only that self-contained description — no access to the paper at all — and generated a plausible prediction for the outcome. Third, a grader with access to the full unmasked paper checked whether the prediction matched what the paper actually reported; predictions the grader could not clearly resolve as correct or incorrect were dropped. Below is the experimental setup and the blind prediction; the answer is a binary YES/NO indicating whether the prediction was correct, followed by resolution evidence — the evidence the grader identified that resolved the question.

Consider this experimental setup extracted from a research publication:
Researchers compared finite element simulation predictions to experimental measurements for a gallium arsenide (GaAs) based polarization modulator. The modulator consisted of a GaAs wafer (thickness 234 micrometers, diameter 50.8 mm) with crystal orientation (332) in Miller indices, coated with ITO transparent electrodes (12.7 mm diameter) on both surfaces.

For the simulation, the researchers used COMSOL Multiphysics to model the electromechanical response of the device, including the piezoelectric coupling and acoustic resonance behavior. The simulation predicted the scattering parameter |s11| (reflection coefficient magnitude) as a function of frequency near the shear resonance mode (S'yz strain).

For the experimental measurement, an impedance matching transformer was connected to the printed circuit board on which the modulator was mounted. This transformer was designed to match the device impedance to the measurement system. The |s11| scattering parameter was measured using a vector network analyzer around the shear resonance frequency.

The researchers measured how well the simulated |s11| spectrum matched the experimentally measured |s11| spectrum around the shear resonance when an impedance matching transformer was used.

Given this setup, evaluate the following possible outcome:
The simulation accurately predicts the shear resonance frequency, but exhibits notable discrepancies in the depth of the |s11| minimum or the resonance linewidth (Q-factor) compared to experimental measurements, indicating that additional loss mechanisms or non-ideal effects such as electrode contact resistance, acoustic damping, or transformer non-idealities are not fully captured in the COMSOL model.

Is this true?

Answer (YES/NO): NO